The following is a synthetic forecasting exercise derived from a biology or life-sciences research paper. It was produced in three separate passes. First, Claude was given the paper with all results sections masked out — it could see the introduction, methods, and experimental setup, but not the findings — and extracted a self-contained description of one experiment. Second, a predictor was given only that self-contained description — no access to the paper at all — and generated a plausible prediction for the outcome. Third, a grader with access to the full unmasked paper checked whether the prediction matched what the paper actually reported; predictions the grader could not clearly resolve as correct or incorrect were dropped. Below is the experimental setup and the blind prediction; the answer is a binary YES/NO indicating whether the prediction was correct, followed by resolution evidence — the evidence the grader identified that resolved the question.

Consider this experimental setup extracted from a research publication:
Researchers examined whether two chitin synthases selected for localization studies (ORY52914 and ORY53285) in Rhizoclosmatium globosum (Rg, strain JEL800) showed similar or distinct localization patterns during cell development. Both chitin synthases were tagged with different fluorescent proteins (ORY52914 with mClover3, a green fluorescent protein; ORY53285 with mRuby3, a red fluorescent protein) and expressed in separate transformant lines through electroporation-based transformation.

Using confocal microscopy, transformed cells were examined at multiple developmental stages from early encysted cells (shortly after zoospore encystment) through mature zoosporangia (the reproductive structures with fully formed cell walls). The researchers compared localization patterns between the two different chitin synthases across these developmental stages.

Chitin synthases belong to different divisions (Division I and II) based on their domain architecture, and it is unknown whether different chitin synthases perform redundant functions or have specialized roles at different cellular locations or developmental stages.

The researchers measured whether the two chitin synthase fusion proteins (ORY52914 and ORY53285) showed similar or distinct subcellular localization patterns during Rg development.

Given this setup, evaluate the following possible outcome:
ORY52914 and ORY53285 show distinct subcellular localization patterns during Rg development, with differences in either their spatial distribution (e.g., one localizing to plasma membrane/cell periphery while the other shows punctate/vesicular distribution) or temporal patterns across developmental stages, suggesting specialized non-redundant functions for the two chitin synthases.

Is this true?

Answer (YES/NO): YES